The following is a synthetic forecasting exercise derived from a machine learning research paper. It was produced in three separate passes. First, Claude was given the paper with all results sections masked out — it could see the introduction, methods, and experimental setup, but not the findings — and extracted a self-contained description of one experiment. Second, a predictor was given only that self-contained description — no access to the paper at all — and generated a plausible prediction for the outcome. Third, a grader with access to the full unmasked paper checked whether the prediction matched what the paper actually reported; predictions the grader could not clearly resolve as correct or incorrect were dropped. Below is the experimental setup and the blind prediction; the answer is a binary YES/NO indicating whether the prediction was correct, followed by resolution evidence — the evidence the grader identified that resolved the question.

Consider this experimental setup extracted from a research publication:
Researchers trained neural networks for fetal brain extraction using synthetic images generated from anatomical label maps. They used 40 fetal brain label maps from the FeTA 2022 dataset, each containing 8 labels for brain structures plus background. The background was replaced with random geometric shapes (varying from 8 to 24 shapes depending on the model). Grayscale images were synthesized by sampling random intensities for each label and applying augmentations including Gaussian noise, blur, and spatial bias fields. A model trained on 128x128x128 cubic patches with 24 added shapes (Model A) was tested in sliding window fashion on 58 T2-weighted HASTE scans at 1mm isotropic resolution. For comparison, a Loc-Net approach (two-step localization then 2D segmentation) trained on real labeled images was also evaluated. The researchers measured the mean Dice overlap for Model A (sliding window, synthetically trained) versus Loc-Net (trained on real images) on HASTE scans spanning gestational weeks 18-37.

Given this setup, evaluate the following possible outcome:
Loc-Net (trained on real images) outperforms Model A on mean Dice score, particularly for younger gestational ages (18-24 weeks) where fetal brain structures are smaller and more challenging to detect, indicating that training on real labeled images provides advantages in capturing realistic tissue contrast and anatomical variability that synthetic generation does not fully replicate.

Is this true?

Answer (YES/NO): YES